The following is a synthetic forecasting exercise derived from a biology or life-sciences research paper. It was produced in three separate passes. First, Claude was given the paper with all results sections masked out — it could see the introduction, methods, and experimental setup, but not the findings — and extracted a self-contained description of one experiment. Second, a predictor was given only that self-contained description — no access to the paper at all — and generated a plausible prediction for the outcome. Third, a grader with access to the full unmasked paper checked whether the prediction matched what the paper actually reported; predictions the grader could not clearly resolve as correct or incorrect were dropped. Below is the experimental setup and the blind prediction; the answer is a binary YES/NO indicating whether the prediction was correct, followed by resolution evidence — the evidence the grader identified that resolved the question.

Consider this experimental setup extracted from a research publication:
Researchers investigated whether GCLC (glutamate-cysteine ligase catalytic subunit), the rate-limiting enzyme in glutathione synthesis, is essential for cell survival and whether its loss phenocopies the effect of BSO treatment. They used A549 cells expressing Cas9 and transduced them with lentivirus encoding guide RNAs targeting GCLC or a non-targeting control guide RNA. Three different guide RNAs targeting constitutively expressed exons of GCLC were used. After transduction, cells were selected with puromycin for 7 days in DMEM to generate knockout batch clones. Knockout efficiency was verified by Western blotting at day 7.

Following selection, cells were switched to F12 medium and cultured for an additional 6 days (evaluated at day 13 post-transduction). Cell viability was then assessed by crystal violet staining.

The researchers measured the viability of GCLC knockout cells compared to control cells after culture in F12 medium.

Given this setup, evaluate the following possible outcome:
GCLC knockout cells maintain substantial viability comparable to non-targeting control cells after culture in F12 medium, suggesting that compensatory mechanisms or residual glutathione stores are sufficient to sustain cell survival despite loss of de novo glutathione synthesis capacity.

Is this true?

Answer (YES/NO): NO